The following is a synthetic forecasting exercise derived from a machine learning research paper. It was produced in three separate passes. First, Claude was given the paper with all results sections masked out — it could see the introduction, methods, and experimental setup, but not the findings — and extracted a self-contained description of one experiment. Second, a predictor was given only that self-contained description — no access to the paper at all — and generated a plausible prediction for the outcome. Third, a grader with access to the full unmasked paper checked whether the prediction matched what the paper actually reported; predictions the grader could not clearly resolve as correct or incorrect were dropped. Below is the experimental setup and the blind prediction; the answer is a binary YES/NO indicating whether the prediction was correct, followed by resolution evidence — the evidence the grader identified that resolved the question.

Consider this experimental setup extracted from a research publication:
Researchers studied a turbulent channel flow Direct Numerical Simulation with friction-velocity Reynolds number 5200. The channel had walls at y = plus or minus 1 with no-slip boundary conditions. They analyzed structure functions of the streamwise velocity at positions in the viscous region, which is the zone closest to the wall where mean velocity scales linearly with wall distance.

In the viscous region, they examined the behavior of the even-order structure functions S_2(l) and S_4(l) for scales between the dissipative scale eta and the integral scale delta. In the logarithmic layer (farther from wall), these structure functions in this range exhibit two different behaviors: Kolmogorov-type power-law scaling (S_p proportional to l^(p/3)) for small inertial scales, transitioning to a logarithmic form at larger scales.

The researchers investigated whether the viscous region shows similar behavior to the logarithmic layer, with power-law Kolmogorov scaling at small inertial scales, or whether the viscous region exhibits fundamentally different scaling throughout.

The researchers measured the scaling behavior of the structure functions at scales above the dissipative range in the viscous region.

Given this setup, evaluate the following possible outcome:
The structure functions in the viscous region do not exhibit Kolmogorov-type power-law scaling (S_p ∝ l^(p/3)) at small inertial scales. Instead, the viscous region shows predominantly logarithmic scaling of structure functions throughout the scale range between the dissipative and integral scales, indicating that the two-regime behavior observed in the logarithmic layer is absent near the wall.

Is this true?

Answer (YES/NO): NO